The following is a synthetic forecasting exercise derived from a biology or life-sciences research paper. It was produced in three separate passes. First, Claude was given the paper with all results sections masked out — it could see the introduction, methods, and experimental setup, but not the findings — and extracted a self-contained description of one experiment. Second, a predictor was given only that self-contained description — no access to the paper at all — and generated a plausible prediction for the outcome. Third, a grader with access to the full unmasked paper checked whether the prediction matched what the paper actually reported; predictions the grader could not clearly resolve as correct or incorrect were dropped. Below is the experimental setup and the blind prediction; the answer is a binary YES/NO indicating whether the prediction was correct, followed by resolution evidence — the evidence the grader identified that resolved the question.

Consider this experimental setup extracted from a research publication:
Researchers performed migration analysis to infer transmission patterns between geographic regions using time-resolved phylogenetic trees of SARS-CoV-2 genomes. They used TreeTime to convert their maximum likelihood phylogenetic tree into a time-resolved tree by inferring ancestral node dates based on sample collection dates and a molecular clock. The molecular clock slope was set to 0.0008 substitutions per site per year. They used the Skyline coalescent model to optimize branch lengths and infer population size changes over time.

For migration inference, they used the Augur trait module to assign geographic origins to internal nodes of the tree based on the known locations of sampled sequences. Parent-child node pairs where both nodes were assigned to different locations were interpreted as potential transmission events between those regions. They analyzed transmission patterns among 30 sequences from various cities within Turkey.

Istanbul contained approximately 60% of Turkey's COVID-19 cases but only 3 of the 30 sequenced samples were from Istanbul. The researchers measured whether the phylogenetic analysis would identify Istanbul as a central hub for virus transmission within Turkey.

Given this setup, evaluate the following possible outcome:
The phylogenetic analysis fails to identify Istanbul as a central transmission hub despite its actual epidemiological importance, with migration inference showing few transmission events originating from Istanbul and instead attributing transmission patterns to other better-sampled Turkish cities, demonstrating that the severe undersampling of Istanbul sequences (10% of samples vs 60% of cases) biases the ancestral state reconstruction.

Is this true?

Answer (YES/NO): YES